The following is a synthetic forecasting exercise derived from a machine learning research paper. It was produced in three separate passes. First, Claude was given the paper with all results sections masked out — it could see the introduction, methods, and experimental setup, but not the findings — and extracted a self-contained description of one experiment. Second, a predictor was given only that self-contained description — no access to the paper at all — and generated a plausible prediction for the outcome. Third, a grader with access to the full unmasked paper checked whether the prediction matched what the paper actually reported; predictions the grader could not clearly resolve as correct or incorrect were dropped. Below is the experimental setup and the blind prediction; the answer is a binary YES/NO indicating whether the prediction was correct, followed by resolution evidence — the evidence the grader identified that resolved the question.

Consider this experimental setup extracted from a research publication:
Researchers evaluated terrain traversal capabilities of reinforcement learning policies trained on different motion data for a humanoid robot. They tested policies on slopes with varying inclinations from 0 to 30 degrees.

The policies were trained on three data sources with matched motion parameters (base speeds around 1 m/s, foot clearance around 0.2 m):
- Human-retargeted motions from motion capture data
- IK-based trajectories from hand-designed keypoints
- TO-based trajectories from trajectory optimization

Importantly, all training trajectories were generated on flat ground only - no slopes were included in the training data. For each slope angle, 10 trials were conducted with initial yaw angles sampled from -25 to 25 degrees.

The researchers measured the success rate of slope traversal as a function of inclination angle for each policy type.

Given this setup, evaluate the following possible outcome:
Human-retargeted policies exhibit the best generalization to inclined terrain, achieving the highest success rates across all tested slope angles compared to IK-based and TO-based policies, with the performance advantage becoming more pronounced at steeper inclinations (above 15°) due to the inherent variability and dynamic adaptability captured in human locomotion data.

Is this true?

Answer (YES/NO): NO